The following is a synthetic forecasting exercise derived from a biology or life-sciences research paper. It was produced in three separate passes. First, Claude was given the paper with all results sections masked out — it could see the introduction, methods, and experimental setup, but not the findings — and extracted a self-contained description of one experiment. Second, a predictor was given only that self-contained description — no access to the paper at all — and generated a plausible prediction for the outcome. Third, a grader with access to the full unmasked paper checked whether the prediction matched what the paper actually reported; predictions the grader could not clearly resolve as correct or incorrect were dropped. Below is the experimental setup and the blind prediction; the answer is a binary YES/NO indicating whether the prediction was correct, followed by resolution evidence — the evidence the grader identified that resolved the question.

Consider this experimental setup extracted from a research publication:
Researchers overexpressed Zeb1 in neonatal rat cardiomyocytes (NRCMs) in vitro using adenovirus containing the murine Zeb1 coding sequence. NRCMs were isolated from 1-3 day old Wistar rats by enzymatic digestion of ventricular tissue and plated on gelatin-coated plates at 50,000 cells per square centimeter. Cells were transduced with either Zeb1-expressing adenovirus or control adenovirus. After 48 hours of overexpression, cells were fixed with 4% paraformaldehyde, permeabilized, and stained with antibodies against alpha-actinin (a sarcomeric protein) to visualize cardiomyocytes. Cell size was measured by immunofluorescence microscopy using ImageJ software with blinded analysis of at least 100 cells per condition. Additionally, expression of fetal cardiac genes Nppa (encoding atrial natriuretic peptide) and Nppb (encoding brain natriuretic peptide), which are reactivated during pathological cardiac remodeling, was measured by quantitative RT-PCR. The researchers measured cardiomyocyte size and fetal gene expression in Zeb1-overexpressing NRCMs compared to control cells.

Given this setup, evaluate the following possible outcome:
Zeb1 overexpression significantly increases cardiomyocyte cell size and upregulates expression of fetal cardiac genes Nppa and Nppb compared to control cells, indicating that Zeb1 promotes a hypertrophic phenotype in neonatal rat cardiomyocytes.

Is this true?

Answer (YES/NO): YES